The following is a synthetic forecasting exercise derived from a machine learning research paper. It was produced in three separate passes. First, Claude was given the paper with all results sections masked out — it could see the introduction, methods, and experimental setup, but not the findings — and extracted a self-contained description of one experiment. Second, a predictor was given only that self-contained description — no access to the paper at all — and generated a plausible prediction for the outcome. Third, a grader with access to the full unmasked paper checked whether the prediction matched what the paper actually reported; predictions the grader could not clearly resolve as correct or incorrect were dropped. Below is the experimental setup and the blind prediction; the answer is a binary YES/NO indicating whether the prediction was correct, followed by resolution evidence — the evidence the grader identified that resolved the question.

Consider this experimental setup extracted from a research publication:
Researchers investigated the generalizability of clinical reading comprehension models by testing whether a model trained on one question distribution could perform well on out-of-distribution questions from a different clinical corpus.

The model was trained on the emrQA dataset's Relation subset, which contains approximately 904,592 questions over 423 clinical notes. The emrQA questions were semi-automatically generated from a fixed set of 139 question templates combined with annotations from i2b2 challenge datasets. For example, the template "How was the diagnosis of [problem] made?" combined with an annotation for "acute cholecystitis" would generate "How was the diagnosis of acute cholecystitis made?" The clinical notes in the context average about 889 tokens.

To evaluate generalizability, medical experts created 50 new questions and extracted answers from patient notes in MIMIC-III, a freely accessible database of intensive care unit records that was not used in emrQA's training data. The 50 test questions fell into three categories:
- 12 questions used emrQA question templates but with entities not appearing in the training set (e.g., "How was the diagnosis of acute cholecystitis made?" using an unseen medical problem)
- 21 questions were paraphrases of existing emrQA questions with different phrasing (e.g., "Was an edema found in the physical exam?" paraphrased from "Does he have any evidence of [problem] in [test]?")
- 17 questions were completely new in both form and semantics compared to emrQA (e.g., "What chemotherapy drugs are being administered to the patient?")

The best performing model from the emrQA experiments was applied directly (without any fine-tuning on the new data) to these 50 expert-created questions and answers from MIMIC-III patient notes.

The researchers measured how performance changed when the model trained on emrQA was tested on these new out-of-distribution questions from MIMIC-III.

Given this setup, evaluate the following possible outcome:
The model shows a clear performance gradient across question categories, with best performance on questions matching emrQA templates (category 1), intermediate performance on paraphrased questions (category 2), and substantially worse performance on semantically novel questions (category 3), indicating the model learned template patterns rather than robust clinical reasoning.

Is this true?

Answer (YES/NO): YES